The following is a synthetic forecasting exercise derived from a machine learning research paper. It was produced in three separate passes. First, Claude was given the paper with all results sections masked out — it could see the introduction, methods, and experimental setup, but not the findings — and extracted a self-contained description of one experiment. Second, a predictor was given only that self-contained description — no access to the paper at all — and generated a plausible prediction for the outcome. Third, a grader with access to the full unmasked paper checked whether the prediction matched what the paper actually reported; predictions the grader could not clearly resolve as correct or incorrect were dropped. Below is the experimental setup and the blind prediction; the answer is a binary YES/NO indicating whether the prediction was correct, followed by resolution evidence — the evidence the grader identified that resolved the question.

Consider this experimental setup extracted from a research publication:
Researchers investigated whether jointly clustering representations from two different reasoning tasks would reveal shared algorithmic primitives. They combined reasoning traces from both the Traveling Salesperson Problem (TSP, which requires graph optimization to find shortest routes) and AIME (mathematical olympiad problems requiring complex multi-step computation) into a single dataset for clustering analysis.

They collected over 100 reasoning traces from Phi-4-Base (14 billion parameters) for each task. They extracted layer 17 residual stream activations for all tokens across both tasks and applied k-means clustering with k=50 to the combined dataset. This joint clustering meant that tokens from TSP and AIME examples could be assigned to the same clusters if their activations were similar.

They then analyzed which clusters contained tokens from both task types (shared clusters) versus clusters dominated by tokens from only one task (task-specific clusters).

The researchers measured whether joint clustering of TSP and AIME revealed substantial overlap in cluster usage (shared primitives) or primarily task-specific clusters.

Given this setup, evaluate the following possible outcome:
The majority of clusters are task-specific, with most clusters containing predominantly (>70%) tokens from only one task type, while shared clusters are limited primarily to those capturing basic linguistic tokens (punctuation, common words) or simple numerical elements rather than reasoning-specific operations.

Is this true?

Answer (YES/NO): NO